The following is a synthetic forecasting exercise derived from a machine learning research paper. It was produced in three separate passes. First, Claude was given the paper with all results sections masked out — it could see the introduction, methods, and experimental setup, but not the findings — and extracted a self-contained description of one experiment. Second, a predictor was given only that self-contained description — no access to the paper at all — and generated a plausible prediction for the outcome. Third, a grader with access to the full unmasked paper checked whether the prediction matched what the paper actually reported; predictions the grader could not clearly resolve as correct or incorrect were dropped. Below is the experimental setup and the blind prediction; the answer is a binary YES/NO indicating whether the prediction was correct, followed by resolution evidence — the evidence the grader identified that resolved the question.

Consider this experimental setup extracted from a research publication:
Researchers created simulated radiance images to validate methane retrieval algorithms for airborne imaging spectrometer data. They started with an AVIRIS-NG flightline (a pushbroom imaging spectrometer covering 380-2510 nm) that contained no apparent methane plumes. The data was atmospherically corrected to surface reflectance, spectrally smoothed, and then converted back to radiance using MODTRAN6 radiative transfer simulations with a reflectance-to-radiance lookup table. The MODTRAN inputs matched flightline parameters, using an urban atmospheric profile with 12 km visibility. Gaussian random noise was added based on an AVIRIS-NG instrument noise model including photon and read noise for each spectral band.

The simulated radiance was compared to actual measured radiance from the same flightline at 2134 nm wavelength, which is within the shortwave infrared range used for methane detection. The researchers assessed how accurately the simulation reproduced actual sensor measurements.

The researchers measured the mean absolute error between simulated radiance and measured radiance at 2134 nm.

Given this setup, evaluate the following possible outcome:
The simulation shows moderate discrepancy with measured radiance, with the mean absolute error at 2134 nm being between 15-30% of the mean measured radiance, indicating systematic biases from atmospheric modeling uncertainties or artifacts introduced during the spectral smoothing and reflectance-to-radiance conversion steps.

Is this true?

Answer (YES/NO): NO